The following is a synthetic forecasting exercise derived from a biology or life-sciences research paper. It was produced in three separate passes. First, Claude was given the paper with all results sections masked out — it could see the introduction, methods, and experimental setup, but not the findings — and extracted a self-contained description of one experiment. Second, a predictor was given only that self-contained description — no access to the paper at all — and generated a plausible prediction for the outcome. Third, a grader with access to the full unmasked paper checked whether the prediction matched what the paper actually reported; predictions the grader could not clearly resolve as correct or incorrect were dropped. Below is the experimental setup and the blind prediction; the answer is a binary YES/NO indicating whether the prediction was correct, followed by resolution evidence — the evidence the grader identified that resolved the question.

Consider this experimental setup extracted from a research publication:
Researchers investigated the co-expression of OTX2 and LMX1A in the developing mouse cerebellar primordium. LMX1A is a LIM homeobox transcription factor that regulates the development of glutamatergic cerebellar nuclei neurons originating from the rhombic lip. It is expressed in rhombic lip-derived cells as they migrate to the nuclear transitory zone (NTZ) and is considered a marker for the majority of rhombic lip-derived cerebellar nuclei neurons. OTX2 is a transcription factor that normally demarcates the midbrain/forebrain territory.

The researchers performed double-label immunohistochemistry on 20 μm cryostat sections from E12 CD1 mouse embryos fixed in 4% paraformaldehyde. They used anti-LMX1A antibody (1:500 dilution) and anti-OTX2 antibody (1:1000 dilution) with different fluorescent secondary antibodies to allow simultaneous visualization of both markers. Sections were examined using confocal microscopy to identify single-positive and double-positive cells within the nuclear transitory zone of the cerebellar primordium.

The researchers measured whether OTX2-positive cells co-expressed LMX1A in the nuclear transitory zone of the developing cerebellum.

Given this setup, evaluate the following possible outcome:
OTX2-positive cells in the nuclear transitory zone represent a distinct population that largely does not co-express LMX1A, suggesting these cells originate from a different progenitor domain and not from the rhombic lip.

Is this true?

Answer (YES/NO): YES